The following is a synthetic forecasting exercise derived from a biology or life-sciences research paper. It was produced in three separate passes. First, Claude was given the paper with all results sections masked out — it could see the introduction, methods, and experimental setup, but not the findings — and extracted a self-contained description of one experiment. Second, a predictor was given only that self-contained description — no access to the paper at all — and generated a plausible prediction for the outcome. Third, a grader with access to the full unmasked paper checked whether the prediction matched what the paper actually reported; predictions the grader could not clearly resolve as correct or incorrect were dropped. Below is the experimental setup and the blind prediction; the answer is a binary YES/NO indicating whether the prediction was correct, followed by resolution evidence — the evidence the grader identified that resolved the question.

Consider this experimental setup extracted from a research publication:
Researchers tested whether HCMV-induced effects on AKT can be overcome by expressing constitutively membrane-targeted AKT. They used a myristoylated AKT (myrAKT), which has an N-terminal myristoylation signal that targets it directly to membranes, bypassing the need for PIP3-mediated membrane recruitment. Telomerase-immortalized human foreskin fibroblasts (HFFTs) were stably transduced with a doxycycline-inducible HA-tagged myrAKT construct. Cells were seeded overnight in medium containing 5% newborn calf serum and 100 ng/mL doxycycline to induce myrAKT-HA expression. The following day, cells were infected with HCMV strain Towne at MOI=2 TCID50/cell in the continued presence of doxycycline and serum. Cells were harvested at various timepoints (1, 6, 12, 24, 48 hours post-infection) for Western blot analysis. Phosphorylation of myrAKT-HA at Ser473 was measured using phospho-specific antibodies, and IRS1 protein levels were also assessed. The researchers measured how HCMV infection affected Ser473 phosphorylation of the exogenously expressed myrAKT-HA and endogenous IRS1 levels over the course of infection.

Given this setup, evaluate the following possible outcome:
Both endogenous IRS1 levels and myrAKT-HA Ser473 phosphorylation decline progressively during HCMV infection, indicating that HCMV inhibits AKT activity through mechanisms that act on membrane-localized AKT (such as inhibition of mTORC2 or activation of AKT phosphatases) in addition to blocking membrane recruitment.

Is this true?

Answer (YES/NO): NO